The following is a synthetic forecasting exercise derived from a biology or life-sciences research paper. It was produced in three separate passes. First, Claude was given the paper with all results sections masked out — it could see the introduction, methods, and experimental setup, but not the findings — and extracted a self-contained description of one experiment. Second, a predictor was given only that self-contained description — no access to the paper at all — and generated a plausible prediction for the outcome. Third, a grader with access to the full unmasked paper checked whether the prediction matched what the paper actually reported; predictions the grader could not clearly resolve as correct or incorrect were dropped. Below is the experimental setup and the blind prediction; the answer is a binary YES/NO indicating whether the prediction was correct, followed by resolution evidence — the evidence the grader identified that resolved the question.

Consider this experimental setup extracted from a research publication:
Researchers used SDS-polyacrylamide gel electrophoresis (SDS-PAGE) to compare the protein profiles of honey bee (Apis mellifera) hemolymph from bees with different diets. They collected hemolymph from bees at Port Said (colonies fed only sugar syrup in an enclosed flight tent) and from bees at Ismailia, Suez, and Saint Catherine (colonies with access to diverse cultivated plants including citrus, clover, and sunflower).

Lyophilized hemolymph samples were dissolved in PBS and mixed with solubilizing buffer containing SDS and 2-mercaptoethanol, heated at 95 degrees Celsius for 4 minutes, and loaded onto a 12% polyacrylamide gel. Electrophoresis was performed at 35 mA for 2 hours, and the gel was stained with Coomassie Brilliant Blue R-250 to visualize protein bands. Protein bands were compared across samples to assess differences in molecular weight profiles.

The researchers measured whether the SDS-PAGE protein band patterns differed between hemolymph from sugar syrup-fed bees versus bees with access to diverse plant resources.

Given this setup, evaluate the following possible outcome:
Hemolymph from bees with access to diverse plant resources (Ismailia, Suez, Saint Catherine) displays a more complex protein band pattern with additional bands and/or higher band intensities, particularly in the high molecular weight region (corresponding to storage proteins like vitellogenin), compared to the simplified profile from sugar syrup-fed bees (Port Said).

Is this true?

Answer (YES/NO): NO